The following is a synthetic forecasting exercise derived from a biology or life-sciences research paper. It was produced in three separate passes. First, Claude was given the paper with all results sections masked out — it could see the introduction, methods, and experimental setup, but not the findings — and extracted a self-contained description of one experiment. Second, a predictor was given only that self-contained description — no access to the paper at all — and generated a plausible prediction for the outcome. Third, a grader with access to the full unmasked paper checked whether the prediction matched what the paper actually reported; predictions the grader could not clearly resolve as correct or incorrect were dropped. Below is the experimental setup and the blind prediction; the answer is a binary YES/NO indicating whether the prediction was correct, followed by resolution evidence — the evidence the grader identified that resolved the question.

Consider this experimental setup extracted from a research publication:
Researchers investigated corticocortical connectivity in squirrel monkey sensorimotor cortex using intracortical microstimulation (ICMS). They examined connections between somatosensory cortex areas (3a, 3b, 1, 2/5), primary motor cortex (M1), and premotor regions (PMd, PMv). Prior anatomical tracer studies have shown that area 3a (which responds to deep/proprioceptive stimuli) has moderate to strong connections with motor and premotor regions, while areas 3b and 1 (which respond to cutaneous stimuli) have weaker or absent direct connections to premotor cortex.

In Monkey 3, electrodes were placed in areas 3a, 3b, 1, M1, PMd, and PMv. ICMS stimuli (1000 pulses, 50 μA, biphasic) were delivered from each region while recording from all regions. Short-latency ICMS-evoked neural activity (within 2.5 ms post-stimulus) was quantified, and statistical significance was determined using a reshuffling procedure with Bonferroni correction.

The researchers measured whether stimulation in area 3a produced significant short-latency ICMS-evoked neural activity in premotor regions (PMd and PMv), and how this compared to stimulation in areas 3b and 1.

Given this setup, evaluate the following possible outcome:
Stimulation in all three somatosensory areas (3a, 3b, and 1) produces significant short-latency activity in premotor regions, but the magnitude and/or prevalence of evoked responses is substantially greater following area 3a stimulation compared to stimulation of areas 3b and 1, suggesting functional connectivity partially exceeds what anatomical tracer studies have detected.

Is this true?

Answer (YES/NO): NO